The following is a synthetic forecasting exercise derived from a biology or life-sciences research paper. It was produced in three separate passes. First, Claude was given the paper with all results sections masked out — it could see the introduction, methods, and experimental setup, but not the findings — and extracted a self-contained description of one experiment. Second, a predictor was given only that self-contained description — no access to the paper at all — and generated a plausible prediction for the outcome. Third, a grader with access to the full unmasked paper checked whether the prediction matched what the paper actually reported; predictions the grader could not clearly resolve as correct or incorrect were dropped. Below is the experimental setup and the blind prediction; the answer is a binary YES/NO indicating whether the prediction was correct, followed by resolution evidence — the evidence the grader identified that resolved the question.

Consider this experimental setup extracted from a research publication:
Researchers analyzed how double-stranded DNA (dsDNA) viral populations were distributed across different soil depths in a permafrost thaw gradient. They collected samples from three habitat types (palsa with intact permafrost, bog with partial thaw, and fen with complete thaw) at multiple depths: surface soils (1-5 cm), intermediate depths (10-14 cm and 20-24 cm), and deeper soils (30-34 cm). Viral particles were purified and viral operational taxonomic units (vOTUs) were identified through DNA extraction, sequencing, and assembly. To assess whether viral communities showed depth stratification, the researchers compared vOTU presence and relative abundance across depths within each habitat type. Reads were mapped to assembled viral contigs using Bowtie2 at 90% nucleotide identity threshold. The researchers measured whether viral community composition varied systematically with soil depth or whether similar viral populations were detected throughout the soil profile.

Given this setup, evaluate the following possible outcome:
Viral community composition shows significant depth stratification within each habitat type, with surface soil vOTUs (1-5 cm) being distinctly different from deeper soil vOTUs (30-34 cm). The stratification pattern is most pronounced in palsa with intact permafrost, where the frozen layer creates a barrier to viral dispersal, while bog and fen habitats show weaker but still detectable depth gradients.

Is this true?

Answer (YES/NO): NO